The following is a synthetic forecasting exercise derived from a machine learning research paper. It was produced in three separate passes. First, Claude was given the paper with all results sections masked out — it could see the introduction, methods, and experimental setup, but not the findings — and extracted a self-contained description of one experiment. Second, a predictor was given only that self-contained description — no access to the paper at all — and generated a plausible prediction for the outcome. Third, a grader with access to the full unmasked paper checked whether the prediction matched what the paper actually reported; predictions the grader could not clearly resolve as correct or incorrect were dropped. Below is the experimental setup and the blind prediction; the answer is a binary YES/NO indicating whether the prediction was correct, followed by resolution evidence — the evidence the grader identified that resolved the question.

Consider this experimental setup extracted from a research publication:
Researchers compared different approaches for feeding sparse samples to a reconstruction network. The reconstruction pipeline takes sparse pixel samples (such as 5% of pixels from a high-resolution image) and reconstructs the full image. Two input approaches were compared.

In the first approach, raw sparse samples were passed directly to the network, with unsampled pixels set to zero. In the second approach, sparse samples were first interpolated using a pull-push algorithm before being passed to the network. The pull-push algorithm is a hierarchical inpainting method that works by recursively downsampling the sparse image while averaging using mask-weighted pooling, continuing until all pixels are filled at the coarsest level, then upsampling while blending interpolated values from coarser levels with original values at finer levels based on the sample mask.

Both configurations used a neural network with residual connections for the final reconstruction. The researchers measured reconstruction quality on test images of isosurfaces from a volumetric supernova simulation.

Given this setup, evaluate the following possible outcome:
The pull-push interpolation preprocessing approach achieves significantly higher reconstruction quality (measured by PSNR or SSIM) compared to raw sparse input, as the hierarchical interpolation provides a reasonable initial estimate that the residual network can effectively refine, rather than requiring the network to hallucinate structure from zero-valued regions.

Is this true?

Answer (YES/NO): YES